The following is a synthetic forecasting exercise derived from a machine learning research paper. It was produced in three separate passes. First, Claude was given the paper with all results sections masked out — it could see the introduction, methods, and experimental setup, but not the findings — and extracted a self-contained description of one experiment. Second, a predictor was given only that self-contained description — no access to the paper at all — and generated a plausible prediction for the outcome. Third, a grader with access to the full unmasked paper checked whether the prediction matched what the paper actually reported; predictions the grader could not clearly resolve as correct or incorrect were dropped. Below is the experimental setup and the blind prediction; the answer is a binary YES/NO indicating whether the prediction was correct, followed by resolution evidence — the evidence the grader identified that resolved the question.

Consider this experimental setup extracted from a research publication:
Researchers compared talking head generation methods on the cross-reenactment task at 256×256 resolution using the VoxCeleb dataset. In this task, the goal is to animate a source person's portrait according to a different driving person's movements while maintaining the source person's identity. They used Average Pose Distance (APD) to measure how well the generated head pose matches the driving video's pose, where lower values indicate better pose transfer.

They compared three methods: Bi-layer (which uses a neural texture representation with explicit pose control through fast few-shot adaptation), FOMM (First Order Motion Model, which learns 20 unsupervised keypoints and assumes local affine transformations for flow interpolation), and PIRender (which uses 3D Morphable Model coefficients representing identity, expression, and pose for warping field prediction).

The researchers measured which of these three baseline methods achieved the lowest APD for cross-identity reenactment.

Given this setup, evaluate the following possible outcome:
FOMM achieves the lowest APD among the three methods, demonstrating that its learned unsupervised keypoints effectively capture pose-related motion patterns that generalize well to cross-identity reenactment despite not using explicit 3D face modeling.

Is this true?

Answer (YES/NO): NO